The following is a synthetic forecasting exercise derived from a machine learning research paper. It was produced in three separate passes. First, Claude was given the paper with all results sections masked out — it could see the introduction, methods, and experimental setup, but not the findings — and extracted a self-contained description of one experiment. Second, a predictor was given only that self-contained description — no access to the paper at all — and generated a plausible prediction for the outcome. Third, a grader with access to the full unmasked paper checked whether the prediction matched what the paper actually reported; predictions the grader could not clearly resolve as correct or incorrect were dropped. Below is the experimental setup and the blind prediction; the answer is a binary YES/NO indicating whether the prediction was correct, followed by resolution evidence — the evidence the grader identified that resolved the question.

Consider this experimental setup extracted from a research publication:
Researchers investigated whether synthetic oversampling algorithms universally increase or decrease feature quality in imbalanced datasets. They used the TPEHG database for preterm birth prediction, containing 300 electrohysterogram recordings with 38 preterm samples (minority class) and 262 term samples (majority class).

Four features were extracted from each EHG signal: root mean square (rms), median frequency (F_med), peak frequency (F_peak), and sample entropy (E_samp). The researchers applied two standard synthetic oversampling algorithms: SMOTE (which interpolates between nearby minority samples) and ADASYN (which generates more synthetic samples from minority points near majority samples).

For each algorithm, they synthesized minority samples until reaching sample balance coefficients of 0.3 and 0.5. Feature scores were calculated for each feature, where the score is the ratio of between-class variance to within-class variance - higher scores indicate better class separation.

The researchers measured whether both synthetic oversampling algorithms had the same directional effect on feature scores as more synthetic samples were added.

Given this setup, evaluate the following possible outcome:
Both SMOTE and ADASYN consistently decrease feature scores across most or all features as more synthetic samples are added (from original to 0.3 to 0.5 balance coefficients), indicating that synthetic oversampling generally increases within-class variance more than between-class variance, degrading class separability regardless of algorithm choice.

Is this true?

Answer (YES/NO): YES